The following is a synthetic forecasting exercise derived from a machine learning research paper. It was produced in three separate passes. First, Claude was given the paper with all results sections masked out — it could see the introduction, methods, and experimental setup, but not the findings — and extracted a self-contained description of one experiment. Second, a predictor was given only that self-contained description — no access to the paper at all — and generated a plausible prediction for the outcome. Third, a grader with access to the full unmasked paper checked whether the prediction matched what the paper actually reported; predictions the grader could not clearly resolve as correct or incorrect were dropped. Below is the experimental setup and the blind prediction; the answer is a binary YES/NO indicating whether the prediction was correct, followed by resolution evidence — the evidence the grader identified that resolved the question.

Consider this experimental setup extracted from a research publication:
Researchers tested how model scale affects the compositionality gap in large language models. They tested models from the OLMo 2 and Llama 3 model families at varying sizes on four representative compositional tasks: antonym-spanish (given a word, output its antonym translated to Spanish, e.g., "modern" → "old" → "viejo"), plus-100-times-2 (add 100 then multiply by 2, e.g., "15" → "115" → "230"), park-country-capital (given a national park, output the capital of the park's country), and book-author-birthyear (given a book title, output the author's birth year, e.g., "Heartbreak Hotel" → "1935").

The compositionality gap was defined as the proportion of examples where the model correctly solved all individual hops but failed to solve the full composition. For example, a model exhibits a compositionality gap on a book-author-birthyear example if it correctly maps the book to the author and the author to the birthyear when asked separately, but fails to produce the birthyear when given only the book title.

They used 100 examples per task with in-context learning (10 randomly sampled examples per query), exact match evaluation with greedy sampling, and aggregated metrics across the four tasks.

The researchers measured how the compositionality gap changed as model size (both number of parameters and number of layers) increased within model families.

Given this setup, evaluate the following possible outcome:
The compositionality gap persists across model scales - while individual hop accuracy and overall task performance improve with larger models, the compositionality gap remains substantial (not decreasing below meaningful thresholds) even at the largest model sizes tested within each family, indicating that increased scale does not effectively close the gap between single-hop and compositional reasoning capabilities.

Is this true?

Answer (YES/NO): YES